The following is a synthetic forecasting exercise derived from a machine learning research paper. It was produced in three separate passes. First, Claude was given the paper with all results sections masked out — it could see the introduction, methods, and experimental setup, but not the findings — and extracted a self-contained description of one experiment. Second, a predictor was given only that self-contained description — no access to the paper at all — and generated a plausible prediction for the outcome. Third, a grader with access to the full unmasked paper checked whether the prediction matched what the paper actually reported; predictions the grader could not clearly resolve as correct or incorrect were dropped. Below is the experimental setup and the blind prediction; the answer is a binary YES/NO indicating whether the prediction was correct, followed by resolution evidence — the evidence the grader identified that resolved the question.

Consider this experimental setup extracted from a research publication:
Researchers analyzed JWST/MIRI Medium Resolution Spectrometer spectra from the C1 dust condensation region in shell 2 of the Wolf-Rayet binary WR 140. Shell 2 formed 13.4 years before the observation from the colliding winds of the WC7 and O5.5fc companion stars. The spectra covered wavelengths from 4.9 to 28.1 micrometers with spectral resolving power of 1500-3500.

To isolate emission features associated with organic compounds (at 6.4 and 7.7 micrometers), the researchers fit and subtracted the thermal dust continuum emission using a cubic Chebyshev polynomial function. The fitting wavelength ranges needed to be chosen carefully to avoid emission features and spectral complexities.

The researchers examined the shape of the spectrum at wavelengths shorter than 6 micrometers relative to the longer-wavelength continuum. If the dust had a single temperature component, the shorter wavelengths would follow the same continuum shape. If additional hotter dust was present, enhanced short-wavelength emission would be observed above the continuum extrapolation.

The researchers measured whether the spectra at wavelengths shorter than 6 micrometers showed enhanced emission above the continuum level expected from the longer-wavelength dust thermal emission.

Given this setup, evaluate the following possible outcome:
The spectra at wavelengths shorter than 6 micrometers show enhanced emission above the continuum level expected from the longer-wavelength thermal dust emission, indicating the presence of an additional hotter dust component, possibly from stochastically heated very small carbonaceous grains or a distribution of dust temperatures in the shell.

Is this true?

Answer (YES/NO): YES